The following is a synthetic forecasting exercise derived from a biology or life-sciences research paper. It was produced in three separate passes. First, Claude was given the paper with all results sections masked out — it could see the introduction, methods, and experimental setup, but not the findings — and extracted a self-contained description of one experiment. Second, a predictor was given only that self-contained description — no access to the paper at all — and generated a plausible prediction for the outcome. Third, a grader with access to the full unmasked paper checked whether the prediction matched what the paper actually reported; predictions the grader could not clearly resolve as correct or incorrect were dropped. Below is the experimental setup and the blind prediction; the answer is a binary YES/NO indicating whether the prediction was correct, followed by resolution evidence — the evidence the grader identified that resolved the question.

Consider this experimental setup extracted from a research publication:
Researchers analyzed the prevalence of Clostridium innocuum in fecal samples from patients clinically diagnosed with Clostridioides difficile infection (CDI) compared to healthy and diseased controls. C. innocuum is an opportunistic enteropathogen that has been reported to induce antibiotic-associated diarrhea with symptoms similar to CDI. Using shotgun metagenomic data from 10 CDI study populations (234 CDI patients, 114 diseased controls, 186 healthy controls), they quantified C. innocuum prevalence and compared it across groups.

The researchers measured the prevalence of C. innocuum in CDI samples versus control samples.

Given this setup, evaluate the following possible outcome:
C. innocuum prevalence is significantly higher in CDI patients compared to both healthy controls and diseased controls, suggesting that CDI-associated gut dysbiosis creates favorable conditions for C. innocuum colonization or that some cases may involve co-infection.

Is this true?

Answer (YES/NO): YES